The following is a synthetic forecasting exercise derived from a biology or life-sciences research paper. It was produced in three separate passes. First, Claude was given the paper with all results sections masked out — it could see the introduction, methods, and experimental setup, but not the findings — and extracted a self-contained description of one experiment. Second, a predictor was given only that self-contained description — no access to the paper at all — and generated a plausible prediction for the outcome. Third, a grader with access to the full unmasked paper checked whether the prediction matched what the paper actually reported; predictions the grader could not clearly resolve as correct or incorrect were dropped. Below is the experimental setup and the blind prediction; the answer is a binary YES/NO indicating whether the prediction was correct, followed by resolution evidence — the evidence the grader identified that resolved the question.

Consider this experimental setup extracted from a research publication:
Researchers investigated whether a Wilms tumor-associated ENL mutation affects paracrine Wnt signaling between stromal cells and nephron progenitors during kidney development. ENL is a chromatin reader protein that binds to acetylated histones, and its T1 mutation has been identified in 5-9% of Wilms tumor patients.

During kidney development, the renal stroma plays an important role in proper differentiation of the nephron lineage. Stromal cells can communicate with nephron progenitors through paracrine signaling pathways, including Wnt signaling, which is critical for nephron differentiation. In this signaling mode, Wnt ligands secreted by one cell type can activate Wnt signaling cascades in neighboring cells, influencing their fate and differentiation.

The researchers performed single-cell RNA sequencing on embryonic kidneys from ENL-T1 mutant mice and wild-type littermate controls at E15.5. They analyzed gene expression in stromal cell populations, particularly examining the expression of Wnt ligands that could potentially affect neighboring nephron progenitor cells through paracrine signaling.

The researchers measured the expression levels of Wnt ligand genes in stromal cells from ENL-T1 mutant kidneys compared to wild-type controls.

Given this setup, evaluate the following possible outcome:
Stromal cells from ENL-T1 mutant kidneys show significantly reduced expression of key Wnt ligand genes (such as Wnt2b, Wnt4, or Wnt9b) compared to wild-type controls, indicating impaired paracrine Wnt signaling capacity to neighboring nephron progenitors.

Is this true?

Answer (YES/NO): NO